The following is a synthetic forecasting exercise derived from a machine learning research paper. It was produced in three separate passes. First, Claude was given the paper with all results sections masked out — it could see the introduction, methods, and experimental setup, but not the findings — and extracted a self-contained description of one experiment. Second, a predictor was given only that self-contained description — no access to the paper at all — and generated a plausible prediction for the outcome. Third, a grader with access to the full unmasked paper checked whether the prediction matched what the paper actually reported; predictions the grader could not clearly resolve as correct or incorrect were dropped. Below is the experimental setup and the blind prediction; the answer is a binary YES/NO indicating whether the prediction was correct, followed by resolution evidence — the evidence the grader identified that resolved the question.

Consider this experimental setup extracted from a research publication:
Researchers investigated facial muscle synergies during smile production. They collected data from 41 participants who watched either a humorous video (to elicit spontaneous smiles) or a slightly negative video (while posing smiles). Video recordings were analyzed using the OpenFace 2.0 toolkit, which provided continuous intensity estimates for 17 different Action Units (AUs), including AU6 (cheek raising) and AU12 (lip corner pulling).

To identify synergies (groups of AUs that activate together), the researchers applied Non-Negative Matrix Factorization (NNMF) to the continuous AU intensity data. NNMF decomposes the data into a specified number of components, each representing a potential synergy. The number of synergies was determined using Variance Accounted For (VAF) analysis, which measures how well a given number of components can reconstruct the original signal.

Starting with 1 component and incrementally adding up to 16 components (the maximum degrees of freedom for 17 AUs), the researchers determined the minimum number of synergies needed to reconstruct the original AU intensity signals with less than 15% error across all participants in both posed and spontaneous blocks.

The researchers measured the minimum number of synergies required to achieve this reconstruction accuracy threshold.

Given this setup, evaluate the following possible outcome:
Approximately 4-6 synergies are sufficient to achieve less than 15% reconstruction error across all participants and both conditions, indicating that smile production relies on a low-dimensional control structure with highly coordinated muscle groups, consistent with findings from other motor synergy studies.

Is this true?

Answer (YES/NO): YES